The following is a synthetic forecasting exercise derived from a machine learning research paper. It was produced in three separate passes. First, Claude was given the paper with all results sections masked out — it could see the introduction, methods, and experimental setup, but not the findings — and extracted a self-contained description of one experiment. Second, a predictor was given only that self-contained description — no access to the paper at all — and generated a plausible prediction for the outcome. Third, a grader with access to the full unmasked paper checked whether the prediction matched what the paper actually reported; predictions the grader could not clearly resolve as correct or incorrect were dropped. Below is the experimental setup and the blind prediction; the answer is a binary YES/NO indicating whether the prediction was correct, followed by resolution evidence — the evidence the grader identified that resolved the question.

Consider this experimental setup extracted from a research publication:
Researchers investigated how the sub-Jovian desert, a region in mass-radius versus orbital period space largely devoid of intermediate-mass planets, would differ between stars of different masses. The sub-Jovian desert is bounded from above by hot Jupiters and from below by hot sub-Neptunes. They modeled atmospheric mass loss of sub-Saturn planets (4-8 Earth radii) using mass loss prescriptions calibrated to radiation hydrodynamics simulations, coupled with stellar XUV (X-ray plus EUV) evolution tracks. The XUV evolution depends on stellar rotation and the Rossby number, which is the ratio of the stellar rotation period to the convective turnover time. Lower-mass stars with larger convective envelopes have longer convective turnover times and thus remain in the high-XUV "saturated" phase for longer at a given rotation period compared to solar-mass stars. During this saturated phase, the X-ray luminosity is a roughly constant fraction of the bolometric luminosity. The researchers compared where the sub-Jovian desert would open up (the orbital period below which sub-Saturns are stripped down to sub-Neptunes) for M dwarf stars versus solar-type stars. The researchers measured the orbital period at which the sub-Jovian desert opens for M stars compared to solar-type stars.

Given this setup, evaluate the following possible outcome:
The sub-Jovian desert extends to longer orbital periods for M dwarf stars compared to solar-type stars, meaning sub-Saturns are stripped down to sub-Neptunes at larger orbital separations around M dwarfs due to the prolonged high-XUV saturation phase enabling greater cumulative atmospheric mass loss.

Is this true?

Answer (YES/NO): NO